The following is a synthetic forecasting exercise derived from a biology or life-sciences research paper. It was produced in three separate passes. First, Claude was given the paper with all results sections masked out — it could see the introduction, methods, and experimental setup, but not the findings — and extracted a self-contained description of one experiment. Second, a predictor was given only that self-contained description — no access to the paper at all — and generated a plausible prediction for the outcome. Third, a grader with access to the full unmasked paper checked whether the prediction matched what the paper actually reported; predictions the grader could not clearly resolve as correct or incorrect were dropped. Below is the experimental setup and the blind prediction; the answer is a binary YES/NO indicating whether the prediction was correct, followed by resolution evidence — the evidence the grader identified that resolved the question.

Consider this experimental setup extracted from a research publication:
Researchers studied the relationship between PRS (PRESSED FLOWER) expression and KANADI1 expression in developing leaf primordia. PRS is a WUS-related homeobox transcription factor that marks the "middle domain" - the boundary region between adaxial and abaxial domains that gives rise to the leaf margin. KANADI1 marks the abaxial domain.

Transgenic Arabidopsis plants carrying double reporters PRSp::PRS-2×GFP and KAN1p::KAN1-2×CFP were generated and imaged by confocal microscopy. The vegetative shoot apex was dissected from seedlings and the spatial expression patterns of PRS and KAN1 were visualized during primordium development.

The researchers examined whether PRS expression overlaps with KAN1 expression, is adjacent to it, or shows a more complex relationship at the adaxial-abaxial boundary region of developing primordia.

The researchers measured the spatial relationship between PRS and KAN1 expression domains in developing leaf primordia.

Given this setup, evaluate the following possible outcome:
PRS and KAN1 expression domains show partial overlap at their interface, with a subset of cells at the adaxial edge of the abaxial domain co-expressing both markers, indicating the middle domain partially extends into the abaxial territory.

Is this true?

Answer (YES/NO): NO